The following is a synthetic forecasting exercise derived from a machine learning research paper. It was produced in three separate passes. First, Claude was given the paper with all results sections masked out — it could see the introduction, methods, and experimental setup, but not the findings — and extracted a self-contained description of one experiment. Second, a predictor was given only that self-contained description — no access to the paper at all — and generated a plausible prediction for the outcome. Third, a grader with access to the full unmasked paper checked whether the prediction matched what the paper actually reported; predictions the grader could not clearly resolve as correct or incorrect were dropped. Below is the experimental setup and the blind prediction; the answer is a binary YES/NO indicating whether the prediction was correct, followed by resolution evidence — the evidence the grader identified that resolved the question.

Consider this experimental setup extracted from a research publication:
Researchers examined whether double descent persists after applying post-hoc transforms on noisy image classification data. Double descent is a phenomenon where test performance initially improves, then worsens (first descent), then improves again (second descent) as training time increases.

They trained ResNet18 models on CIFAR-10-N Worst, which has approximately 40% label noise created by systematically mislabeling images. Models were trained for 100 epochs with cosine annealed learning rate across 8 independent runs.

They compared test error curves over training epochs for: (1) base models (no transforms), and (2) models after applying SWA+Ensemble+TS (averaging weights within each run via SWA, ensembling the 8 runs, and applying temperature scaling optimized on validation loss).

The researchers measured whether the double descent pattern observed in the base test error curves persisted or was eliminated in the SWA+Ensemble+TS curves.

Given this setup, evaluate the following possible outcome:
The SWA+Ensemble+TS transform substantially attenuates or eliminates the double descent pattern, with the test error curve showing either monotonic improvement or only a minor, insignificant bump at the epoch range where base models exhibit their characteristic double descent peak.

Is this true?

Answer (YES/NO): YES